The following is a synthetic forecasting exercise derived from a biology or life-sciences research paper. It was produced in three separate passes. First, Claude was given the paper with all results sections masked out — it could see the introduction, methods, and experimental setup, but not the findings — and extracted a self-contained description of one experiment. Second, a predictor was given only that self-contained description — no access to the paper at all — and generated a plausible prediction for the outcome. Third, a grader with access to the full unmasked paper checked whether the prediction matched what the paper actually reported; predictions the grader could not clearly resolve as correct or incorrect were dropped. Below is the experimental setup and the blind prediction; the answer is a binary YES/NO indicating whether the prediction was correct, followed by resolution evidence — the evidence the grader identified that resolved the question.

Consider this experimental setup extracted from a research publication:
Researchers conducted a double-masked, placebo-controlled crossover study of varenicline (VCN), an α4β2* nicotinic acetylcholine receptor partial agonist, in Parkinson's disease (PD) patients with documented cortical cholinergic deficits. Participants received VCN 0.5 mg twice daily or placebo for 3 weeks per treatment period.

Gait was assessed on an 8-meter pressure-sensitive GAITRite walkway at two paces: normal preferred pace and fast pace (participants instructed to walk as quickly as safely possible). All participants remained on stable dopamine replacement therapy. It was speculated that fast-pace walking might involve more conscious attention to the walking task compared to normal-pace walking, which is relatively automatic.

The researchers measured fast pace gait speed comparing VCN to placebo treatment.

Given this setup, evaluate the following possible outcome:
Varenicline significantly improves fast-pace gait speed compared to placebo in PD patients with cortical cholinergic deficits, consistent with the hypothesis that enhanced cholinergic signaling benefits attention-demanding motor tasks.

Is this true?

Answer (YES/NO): NO